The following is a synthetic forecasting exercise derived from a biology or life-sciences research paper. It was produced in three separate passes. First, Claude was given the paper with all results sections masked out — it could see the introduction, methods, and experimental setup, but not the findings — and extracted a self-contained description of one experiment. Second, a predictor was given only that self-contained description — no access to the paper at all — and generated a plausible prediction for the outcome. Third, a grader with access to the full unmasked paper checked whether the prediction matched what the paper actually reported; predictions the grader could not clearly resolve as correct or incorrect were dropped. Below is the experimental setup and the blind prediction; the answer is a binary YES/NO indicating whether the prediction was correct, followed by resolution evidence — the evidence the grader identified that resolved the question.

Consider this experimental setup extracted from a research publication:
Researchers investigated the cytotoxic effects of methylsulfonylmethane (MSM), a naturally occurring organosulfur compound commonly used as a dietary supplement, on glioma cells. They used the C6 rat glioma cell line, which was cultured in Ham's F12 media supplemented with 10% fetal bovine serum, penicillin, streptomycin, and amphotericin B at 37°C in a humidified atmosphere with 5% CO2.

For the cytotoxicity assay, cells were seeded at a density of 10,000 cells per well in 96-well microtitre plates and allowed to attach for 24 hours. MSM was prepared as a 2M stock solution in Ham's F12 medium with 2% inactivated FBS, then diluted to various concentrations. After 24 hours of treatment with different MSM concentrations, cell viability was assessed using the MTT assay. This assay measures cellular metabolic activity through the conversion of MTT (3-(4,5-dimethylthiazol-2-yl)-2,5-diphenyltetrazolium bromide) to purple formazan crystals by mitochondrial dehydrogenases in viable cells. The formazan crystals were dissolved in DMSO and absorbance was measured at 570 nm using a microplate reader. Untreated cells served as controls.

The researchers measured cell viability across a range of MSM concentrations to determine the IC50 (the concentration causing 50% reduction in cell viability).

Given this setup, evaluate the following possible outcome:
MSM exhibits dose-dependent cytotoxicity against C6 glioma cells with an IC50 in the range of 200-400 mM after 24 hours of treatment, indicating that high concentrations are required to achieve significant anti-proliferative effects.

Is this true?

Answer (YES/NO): YES